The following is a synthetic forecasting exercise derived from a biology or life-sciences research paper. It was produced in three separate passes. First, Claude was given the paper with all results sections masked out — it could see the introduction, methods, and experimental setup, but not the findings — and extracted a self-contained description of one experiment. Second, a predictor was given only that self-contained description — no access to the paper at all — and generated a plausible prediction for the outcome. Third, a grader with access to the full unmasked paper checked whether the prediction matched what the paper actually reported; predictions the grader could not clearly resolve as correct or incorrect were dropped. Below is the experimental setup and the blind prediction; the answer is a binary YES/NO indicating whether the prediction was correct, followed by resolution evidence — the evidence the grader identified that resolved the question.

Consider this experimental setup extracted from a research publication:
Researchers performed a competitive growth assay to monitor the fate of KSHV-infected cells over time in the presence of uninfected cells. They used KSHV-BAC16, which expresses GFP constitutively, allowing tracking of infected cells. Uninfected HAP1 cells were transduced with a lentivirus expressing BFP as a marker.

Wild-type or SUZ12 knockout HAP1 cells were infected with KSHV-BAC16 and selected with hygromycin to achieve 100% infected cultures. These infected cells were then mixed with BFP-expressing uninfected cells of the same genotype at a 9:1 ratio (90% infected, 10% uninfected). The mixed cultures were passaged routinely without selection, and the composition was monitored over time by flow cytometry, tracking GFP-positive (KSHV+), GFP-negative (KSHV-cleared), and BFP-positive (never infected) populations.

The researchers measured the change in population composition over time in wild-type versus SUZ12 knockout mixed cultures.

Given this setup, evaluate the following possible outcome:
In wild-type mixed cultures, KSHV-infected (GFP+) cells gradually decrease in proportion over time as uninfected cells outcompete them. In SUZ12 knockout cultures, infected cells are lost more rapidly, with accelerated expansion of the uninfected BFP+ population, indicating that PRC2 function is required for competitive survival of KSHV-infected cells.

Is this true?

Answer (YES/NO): NO